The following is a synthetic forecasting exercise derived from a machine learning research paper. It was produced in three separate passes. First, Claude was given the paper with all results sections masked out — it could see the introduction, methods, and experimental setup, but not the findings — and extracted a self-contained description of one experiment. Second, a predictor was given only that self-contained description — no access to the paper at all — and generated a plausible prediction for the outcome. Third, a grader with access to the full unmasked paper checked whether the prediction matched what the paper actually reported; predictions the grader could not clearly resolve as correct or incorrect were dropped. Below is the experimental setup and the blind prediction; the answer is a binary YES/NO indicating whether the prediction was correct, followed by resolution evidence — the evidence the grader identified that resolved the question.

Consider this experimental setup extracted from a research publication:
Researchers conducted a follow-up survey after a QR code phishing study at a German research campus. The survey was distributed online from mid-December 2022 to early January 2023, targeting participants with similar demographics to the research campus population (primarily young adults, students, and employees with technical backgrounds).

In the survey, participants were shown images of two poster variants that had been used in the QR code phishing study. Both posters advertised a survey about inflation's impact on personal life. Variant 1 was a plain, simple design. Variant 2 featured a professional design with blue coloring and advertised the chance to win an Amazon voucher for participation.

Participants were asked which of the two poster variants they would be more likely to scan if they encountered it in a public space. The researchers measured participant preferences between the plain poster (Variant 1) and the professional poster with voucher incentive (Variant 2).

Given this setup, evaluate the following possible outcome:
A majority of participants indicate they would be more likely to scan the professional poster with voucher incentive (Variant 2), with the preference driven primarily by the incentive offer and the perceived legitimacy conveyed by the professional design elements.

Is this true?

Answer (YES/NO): NO